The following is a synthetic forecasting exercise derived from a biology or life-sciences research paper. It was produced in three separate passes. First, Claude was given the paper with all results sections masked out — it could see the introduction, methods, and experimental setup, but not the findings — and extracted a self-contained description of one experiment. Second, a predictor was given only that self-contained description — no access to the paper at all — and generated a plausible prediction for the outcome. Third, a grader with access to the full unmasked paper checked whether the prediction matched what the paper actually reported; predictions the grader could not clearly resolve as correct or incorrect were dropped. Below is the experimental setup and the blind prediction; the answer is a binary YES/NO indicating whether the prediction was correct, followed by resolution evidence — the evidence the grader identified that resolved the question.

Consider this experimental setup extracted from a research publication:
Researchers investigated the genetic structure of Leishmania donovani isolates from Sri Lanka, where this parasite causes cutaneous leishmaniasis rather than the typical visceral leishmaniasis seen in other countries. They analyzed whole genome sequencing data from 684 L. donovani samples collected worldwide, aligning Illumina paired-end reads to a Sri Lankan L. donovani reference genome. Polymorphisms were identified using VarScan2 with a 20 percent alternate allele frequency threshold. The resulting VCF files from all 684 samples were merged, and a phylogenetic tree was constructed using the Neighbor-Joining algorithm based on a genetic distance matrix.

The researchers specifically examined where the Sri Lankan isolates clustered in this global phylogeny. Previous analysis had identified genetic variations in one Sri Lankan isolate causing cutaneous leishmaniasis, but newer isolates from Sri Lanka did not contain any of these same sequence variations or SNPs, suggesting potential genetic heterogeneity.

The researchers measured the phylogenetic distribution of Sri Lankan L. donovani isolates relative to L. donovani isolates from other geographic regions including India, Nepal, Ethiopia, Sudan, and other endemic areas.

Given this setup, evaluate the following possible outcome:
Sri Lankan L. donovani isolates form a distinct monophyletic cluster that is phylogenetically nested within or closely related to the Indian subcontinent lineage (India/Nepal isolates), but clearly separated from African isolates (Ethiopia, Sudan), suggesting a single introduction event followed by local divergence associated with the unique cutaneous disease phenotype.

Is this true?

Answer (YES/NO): NO